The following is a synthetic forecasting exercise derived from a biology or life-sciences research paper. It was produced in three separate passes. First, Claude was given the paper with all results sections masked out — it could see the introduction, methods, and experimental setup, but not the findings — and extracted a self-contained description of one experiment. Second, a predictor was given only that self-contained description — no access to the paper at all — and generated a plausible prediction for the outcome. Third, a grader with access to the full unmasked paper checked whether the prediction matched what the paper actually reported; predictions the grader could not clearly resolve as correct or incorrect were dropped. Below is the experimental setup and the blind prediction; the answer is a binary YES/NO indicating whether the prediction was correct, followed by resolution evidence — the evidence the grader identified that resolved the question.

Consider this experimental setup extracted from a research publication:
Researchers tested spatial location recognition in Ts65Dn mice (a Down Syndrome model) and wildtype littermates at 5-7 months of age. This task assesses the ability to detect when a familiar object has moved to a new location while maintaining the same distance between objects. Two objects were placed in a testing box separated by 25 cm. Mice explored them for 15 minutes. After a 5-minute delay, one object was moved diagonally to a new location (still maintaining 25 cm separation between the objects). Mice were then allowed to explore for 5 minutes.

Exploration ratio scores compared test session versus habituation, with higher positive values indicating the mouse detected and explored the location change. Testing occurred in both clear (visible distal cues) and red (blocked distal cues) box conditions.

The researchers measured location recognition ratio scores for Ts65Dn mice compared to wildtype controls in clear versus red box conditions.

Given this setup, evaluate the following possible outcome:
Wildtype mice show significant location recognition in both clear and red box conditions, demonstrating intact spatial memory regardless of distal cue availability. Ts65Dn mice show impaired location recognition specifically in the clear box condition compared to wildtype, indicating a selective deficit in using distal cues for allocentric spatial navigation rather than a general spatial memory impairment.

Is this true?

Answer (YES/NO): NO